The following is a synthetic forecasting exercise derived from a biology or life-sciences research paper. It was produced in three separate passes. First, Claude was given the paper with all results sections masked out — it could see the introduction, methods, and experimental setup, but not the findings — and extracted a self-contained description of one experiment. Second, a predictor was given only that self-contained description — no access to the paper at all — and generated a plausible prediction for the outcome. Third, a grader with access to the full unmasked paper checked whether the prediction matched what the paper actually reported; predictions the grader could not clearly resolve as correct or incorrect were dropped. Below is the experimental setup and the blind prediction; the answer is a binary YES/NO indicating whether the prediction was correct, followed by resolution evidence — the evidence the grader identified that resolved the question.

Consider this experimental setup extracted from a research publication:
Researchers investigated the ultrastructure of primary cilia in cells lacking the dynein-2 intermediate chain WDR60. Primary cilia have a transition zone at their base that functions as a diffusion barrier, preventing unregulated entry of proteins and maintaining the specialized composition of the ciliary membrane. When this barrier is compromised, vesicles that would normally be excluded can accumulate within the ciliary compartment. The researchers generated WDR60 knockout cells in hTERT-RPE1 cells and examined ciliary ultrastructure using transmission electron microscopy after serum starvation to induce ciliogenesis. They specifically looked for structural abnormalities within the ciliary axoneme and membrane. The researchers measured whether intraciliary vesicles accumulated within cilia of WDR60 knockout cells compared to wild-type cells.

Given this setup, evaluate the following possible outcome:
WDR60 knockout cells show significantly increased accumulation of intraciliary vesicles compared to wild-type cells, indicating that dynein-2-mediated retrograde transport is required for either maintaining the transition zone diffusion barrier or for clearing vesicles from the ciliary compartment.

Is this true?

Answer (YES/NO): YES